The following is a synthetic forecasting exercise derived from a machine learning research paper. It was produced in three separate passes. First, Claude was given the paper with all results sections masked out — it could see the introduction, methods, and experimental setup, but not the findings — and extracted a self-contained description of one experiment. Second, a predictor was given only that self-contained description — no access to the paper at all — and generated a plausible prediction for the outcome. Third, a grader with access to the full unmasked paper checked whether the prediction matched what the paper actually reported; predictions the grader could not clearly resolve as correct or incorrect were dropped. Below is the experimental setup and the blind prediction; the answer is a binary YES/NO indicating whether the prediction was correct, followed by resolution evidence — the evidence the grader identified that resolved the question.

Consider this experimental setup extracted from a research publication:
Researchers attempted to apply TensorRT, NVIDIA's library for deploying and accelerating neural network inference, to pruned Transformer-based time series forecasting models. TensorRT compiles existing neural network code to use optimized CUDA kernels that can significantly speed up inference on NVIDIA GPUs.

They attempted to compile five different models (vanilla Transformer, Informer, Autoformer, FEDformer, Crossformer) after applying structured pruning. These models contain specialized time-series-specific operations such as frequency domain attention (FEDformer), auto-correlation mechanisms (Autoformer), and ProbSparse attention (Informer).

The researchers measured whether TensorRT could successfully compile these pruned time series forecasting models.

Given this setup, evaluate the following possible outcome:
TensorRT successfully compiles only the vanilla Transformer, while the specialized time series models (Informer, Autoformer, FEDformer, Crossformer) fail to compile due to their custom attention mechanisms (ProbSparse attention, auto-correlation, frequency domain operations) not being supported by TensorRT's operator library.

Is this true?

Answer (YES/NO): NO